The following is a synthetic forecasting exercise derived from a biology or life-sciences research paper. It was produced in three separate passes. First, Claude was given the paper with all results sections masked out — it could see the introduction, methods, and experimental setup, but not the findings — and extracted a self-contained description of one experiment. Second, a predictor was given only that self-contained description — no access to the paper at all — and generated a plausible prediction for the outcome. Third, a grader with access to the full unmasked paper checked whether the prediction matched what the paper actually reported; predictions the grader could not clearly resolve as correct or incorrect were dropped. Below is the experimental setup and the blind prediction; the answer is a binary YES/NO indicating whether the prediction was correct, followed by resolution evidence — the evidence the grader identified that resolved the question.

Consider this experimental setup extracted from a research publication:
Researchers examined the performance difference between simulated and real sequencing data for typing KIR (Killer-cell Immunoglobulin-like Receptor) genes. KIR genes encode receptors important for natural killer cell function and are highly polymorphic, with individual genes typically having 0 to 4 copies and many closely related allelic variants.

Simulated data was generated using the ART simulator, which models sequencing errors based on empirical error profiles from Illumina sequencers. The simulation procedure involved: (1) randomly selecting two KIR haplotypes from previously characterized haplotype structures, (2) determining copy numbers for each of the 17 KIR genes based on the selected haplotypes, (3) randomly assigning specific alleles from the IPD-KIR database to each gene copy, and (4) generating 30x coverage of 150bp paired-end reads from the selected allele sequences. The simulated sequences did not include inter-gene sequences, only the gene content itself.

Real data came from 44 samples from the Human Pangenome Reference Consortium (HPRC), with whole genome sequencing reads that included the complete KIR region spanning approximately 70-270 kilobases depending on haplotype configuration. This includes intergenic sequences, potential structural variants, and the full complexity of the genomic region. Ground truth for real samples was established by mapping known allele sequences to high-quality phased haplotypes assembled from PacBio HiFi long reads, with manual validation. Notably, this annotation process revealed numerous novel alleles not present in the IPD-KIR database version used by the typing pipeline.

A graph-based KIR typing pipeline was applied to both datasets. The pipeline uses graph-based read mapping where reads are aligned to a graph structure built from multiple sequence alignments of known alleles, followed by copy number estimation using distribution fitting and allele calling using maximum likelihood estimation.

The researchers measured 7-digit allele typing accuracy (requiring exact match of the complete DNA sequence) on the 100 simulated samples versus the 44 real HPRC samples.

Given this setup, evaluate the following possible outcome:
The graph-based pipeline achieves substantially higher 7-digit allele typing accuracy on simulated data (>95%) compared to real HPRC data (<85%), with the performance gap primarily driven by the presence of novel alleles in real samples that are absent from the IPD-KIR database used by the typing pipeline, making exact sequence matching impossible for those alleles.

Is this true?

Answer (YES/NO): NO